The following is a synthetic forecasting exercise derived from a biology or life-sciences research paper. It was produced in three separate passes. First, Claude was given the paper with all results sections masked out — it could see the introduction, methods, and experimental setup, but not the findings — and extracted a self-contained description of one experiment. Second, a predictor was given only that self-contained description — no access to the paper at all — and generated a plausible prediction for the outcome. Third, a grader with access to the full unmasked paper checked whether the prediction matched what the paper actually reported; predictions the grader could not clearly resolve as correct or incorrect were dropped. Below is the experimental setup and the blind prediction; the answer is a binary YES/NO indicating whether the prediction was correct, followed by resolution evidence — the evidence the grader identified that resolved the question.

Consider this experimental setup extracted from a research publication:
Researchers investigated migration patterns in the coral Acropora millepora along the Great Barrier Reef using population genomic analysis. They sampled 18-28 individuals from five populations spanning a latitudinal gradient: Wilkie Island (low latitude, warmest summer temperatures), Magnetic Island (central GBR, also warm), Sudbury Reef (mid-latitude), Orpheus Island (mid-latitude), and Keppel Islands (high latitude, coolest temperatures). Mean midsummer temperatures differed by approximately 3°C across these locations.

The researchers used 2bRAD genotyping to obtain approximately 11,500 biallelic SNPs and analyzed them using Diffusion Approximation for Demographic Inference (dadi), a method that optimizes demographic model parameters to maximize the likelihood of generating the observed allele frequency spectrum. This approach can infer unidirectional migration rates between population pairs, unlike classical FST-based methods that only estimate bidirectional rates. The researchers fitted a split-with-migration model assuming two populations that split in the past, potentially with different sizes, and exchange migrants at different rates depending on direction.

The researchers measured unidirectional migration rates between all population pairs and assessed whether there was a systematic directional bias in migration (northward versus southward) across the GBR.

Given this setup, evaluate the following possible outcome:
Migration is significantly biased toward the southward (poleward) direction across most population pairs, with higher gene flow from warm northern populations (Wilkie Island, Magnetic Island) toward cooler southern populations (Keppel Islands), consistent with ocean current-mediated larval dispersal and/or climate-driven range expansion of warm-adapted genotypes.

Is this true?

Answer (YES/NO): YES